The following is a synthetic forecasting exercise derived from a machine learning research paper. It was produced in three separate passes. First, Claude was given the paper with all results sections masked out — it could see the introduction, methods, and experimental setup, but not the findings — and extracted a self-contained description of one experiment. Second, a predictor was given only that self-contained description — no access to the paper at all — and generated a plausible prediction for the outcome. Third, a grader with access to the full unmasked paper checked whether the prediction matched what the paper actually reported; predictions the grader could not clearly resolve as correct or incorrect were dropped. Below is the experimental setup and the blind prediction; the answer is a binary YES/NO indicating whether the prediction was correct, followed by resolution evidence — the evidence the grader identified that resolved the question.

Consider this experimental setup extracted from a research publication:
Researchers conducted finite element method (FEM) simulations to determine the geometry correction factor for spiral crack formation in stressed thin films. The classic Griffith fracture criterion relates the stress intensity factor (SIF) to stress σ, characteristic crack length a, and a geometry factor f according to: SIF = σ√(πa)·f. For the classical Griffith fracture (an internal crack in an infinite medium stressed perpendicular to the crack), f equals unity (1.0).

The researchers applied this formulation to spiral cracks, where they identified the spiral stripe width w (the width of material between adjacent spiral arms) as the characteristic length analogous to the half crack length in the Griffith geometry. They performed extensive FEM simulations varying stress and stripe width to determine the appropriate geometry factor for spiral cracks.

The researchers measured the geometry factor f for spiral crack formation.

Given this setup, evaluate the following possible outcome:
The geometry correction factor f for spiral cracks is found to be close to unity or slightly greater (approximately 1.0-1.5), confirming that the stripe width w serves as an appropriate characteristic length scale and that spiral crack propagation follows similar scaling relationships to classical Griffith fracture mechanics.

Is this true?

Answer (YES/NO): NO